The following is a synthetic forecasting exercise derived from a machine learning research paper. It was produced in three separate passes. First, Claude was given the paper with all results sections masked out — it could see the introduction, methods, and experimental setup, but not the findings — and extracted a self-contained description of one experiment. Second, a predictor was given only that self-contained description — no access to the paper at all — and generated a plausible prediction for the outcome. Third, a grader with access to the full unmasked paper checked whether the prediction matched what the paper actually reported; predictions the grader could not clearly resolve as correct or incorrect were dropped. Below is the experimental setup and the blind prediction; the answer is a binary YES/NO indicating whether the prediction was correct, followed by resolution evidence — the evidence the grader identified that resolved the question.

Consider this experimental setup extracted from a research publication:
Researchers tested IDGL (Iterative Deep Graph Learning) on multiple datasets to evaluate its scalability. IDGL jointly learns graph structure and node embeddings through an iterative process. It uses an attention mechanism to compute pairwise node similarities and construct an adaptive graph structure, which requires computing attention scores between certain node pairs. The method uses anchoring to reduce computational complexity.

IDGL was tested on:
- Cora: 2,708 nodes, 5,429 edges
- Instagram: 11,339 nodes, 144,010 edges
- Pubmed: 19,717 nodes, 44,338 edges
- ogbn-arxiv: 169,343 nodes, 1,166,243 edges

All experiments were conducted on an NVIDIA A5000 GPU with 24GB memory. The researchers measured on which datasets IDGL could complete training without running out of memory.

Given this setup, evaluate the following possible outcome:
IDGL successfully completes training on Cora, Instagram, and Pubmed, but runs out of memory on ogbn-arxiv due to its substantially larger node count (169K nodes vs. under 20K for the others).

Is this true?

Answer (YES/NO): YES